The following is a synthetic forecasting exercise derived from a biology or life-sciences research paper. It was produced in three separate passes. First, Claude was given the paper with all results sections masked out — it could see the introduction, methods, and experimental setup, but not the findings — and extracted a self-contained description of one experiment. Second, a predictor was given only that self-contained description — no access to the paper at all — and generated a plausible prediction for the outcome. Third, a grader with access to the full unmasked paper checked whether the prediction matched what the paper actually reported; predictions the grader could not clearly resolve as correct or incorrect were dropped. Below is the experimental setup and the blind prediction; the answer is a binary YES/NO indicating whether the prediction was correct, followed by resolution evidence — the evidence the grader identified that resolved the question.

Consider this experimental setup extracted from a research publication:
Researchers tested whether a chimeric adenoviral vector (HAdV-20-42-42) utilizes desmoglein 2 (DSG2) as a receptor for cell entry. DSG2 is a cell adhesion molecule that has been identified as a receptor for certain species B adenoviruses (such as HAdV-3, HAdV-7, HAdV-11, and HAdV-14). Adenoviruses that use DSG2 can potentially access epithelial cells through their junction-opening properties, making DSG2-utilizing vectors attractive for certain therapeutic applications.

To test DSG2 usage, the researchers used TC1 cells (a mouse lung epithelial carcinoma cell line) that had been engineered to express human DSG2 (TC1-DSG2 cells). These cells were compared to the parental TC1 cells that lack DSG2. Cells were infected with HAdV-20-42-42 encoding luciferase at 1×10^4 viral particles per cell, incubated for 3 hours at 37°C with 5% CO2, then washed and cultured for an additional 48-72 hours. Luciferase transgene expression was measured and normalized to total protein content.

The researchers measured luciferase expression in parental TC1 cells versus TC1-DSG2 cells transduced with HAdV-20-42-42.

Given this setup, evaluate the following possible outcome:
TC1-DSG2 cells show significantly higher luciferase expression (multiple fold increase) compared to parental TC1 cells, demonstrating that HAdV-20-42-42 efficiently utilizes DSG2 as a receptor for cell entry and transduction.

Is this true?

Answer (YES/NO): NO